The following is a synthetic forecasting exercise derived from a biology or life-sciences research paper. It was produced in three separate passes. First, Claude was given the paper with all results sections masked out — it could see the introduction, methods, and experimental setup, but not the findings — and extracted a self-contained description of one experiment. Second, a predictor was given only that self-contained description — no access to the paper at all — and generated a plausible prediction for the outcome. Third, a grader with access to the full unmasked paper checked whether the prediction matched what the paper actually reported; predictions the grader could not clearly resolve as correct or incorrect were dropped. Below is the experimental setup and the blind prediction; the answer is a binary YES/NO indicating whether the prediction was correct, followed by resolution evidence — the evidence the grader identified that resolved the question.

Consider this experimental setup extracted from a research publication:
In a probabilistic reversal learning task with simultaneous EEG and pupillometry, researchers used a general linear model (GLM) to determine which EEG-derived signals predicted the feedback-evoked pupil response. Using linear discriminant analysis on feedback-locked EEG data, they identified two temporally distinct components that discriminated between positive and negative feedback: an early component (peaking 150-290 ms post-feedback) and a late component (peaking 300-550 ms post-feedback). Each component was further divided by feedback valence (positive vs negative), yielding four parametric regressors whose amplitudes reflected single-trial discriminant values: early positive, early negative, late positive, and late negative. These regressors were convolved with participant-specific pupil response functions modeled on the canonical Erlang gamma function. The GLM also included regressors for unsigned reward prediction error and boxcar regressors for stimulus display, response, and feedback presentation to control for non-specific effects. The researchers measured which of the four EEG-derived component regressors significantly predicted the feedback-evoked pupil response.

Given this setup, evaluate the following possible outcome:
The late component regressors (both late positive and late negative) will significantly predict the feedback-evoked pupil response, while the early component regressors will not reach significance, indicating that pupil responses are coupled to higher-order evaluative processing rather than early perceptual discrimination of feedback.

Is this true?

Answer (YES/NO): NO